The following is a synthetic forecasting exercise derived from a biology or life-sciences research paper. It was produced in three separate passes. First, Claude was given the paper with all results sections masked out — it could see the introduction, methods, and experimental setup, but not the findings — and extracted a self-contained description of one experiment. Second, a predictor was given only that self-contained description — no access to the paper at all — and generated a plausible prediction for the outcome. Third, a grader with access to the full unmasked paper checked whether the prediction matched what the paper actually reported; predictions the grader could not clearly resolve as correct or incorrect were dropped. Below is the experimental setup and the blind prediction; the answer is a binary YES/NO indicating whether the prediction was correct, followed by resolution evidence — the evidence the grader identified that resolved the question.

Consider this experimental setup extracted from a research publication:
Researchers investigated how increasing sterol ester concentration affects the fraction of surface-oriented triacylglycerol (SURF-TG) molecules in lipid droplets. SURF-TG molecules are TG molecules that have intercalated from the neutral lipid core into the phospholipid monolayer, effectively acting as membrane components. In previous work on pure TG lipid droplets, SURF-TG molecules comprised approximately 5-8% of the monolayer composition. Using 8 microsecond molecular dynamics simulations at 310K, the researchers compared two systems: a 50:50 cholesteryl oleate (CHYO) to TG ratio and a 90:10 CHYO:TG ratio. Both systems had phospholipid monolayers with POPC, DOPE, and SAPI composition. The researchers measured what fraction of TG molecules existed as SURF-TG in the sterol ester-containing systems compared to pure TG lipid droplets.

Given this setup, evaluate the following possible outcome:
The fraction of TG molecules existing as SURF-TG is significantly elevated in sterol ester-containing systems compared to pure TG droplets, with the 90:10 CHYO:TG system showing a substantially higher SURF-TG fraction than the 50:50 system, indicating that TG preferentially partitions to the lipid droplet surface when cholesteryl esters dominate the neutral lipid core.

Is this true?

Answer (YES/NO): NO